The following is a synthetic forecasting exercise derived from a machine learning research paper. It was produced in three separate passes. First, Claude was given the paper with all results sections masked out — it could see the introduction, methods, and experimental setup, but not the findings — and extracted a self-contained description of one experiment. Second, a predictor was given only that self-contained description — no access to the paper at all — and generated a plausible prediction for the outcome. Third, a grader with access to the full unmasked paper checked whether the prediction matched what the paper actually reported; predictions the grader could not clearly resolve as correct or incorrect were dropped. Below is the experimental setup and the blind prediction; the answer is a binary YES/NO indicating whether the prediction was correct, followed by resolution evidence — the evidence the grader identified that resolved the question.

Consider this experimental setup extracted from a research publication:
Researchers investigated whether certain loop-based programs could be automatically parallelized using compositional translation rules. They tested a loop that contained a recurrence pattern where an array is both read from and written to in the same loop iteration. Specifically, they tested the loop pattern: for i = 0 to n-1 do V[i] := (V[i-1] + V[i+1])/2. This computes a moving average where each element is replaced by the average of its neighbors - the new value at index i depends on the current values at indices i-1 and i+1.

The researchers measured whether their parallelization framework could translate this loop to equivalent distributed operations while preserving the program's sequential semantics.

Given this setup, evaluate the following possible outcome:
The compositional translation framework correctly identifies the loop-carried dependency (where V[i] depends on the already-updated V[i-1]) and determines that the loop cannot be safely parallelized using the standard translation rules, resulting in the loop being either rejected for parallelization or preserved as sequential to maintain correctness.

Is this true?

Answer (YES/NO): YES